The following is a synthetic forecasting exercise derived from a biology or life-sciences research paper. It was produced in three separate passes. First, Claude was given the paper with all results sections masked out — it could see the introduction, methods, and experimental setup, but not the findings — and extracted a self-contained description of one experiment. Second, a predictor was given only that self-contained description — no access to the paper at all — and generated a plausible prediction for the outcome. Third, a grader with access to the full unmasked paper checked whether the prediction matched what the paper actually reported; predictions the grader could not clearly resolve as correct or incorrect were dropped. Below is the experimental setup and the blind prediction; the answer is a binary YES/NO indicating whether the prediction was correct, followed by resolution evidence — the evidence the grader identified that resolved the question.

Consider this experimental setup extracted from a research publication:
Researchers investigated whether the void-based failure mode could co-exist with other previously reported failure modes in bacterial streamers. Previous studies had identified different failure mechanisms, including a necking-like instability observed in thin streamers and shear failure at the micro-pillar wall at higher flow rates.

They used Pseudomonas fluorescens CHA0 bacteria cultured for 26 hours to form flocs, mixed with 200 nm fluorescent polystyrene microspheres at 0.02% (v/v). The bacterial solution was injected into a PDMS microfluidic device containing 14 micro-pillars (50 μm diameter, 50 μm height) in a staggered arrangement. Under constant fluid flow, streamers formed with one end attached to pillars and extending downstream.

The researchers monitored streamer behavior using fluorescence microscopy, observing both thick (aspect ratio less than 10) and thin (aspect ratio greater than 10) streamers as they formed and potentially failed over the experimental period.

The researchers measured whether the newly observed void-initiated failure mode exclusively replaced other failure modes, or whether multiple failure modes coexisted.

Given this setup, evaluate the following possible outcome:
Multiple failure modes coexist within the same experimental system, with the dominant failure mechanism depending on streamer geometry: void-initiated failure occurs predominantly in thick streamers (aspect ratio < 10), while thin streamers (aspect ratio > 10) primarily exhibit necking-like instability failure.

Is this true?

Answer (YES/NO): NO